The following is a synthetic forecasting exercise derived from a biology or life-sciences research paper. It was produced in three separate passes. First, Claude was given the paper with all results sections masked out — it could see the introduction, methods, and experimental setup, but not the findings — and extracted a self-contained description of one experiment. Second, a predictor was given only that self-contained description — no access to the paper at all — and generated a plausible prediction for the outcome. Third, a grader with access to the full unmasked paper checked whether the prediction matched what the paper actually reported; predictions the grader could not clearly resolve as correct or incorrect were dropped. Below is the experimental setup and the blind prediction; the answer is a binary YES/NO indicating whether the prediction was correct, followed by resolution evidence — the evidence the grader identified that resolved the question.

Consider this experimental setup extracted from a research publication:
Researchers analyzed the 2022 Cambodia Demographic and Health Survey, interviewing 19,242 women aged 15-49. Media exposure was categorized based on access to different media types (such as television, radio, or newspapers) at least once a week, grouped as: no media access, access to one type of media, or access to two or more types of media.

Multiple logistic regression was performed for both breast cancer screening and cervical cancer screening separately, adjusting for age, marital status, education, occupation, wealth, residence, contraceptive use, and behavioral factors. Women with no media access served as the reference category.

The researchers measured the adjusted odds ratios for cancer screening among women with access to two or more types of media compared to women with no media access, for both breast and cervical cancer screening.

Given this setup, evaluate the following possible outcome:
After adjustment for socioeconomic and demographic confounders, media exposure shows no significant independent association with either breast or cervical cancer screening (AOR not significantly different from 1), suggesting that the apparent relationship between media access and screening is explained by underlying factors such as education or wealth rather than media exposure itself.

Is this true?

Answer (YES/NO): NO